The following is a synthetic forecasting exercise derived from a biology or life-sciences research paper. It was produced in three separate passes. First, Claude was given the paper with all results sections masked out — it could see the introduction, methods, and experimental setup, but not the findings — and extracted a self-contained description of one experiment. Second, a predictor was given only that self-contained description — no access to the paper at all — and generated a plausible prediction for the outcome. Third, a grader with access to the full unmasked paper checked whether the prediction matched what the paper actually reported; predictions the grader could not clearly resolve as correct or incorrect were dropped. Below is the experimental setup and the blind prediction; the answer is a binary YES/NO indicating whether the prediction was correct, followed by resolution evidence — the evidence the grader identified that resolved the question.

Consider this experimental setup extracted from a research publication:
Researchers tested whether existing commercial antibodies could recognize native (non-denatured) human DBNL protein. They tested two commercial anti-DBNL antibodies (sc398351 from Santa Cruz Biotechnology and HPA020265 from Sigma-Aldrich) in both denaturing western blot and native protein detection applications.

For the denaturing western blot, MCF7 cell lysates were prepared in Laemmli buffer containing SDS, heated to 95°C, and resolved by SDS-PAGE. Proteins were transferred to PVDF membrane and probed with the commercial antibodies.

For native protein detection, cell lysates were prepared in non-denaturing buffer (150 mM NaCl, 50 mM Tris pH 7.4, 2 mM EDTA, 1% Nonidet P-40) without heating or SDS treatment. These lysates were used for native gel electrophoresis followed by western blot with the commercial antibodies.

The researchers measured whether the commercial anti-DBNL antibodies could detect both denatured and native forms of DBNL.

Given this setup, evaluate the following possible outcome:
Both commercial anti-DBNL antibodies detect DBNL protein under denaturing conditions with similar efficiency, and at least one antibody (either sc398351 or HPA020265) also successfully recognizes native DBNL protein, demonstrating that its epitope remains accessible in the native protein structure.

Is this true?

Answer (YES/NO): NO